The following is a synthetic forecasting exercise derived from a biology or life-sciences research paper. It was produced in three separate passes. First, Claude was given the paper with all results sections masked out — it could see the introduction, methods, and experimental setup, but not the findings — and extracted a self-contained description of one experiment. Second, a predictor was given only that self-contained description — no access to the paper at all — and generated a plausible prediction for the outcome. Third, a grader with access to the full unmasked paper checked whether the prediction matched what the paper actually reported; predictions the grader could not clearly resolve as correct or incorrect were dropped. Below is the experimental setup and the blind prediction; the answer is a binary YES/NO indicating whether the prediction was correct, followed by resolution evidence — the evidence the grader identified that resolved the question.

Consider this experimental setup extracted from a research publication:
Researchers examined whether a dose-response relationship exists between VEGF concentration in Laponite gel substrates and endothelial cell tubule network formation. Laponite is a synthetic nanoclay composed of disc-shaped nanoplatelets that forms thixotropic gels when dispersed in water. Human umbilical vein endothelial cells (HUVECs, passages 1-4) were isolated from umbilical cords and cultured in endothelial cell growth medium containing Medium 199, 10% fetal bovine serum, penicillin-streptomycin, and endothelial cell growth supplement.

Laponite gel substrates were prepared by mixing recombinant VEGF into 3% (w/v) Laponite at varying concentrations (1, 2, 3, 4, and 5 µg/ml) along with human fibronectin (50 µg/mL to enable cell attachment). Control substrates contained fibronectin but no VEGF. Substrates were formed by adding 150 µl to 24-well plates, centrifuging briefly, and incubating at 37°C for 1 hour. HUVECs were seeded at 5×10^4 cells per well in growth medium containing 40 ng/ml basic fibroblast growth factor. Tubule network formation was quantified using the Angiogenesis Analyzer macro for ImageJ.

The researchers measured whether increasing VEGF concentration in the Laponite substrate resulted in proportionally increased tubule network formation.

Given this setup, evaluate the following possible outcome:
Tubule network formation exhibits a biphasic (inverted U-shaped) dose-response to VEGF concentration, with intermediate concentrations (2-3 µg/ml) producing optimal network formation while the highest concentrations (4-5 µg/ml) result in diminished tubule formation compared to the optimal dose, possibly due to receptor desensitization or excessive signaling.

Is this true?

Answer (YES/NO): NO